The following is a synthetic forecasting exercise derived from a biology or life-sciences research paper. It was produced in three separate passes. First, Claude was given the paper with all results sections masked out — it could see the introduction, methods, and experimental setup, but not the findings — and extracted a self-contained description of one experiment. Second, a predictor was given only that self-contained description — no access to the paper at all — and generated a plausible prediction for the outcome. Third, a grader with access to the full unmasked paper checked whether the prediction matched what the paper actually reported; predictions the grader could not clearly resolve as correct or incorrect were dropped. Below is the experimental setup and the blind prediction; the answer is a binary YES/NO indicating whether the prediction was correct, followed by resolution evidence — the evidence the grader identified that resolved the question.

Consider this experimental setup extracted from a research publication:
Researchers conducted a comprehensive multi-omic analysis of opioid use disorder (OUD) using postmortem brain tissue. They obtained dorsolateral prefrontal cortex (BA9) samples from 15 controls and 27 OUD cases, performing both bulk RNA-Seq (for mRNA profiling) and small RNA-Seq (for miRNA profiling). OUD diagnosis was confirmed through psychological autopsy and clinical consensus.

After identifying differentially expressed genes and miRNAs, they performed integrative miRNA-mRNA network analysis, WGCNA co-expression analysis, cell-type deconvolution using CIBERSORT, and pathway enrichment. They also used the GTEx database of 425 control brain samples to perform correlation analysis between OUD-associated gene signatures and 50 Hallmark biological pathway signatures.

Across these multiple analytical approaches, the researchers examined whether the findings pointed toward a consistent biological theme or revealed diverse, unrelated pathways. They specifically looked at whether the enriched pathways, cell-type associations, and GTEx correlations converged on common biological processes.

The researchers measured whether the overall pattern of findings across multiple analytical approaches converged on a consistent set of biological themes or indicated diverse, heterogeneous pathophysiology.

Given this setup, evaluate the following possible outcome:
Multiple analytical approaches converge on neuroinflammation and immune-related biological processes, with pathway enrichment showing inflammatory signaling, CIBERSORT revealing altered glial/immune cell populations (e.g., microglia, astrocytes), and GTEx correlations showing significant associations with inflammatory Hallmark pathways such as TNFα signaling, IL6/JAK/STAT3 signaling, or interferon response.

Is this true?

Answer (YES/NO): NO